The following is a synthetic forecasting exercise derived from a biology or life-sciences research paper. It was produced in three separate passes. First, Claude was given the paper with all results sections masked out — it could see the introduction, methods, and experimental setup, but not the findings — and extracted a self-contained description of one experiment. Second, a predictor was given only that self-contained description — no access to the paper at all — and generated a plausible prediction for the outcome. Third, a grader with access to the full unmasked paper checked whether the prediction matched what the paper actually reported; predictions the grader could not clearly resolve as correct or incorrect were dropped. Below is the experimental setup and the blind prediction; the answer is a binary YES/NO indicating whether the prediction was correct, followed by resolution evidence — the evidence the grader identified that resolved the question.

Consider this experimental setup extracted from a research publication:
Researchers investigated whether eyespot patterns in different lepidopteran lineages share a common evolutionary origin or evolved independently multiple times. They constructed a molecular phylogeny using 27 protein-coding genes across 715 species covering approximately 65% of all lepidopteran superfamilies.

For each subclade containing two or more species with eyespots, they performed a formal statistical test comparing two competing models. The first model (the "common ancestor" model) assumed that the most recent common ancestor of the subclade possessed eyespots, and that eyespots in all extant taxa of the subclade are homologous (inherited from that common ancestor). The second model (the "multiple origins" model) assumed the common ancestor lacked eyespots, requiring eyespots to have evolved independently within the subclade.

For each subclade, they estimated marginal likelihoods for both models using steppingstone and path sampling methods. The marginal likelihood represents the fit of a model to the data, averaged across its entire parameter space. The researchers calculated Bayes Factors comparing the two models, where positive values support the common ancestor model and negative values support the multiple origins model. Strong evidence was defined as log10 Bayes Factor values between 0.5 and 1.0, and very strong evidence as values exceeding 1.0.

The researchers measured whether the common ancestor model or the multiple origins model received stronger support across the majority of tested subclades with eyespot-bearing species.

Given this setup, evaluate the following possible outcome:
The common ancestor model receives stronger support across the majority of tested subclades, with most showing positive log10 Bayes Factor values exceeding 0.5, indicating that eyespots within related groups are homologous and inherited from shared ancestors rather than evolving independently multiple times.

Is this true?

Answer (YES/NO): NO